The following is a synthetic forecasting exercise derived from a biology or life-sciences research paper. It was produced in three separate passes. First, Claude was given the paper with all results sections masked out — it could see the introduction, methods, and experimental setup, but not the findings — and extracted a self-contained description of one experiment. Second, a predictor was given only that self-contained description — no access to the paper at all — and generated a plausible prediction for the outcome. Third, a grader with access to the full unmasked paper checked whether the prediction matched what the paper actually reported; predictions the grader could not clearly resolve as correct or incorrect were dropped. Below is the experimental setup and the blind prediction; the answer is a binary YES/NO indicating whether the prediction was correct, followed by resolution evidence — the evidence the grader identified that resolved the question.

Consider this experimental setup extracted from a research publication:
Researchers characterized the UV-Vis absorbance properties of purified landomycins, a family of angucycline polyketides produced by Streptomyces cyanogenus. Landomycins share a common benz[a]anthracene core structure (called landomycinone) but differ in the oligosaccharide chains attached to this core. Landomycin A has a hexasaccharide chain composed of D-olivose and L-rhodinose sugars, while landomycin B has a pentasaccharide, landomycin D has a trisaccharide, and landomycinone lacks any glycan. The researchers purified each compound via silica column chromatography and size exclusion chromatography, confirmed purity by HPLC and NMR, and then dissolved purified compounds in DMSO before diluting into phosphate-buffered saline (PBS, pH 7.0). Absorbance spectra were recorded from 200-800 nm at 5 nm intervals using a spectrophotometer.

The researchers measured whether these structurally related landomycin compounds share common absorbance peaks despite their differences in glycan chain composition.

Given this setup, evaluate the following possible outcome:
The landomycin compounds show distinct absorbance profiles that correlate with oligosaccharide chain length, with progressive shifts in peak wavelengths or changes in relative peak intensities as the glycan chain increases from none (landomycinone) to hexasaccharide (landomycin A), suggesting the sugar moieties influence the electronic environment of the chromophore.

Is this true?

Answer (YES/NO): NO